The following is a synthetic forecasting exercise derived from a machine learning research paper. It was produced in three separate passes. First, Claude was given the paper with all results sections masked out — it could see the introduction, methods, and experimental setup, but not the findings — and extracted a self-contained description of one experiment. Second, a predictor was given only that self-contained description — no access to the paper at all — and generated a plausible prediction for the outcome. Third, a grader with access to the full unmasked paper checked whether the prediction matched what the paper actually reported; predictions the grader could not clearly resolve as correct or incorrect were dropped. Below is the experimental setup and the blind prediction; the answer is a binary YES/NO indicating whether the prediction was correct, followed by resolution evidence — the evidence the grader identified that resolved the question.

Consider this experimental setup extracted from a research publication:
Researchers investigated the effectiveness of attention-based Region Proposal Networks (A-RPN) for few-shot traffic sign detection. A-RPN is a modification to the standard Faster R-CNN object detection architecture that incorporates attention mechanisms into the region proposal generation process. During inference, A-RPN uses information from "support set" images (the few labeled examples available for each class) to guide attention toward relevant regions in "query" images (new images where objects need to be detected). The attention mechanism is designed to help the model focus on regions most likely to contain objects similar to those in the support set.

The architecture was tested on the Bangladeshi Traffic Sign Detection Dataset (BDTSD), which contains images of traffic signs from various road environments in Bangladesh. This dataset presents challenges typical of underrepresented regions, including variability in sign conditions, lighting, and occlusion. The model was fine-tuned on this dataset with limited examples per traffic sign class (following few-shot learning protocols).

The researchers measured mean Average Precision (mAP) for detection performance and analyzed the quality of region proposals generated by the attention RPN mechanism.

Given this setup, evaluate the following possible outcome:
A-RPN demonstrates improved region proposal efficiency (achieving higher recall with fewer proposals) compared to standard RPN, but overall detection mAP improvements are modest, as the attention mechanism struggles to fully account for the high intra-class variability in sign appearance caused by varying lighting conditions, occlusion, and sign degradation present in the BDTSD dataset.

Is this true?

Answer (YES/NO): NO